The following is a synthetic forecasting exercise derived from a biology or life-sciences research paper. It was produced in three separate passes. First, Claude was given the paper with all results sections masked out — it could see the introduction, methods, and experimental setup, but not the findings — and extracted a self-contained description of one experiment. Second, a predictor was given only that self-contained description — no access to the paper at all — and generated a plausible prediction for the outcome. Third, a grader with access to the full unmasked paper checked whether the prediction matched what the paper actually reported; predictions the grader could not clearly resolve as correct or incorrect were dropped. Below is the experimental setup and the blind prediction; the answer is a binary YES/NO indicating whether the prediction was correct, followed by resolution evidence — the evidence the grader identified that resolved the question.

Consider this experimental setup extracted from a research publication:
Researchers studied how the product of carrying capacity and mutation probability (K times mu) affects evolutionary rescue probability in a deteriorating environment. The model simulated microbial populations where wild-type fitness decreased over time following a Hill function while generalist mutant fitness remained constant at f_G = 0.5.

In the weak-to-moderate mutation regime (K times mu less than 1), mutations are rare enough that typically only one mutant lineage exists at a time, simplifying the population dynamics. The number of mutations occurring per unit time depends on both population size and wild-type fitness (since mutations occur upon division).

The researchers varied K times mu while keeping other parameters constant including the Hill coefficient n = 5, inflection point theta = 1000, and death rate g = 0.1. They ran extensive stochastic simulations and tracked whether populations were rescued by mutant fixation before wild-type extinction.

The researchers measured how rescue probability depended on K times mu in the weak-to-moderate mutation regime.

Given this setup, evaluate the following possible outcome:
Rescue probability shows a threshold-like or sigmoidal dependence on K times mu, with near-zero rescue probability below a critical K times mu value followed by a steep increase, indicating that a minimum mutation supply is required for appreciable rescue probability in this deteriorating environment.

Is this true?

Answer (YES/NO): YES